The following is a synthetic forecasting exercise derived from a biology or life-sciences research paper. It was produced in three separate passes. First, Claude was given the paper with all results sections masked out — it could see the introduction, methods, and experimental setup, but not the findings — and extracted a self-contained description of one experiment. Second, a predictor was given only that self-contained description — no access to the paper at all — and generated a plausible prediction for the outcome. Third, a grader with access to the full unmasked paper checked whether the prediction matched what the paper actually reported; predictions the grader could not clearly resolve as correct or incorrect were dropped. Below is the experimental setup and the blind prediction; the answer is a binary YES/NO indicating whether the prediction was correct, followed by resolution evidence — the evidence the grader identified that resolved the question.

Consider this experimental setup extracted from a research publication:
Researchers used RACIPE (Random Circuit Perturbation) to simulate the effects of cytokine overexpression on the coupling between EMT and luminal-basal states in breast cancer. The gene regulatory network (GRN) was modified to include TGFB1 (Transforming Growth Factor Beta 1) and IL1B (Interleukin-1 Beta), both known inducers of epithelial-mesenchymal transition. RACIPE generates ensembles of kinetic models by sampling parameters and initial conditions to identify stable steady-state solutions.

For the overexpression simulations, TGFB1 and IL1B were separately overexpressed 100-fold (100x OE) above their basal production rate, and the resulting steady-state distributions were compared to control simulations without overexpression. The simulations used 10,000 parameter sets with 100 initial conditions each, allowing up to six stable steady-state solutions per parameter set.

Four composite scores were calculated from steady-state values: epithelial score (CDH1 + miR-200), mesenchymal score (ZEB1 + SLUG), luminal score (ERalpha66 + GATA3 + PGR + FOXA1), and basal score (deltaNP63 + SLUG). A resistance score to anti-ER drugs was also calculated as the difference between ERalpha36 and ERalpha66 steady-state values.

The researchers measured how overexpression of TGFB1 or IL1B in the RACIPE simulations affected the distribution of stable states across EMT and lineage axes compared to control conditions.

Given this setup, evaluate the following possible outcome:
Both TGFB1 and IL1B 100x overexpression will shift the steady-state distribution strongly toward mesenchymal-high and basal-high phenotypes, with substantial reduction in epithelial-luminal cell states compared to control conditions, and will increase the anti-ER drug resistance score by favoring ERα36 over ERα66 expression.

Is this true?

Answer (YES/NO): NO